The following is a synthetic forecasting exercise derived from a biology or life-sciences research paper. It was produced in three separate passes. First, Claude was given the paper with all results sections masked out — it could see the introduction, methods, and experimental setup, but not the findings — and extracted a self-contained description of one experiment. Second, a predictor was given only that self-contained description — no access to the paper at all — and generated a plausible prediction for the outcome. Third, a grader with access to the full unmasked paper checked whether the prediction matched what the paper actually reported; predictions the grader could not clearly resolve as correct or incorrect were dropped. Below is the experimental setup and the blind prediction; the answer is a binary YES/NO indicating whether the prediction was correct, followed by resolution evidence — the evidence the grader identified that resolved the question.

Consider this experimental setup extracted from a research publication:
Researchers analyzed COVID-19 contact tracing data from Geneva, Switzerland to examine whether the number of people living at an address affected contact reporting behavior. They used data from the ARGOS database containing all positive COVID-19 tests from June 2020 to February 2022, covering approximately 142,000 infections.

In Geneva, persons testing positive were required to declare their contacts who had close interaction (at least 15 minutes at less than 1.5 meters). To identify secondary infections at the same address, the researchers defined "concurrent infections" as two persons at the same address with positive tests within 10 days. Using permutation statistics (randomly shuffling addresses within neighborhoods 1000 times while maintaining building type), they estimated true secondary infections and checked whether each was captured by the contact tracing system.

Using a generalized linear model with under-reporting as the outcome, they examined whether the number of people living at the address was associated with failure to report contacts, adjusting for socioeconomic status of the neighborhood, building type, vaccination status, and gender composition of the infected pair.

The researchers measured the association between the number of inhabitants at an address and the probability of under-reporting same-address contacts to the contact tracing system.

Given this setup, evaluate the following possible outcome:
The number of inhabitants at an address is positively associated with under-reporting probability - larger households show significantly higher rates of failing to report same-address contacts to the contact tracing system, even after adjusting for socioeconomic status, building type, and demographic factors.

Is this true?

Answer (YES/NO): YES